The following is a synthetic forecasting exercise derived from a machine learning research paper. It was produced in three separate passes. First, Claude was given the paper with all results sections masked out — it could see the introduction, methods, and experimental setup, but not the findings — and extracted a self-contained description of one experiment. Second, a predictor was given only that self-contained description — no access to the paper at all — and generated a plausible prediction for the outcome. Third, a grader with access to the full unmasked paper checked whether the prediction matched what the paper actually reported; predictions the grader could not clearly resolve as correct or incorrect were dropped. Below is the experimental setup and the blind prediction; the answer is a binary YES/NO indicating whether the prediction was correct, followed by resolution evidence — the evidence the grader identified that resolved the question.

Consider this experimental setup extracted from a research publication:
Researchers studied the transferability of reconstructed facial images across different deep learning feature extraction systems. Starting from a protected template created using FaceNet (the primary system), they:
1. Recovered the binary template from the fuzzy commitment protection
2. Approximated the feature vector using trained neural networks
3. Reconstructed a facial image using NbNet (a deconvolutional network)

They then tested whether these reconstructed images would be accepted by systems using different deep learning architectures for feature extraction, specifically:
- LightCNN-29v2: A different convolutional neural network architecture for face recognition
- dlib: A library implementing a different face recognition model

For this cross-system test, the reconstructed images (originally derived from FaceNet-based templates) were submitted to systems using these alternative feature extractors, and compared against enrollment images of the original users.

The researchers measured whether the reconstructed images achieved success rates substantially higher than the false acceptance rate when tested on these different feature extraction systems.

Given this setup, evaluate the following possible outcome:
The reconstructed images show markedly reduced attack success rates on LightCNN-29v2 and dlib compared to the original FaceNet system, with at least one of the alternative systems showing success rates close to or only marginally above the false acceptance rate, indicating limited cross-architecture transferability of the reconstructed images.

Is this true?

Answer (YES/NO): NO